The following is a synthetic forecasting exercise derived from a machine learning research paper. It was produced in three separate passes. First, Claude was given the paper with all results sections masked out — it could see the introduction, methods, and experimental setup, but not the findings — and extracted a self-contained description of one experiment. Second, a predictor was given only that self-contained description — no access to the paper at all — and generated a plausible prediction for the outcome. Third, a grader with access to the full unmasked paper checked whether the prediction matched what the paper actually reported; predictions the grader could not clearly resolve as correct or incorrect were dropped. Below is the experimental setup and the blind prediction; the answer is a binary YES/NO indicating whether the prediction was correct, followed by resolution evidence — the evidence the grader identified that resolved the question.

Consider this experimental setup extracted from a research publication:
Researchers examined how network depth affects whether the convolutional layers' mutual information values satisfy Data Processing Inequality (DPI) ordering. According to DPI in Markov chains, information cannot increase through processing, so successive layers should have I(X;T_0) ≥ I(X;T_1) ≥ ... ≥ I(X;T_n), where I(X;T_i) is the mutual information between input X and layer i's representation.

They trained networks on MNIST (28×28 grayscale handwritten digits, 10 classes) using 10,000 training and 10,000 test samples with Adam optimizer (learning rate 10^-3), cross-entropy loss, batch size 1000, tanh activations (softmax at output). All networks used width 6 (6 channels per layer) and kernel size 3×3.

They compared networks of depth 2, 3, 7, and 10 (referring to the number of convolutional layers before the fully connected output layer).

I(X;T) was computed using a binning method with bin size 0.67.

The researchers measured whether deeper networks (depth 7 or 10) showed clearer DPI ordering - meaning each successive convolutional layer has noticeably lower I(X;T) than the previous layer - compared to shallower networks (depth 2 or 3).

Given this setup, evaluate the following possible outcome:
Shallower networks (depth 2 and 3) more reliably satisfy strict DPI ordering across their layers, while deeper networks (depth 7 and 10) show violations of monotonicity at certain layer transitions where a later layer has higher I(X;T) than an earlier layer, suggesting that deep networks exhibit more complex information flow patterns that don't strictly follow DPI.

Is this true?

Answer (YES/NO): NO